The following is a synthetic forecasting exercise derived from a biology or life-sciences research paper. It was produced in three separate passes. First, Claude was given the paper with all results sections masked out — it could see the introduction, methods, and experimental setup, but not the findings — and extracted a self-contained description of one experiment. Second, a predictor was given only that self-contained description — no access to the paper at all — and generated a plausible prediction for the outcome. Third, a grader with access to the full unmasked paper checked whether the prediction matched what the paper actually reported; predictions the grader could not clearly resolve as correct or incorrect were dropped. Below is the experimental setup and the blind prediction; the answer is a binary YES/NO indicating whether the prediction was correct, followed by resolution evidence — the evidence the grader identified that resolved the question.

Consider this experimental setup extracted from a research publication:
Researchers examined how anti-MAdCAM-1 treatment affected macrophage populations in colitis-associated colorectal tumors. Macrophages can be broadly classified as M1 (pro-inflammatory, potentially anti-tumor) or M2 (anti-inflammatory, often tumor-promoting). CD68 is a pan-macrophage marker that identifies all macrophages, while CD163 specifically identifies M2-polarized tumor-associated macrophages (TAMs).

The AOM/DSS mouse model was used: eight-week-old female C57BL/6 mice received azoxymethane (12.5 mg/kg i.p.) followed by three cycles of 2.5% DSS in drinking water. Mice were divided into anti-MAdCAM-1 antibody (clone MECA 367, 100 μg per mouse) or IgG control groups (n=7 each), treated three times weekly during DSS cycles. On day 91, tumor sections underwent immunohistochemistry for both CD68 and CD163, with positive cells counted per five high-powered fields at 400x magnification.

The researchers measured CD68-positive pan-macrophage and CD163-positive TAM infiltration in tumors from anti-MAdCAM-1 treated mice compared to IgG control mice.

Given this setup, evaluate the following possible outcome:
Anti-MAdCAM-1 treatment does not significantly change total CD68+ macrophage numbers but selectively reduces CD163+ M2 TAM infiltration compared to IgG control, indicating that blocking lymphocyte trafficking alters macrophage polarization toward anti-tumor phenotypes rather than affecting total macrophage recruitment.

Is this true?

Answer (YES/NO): NO